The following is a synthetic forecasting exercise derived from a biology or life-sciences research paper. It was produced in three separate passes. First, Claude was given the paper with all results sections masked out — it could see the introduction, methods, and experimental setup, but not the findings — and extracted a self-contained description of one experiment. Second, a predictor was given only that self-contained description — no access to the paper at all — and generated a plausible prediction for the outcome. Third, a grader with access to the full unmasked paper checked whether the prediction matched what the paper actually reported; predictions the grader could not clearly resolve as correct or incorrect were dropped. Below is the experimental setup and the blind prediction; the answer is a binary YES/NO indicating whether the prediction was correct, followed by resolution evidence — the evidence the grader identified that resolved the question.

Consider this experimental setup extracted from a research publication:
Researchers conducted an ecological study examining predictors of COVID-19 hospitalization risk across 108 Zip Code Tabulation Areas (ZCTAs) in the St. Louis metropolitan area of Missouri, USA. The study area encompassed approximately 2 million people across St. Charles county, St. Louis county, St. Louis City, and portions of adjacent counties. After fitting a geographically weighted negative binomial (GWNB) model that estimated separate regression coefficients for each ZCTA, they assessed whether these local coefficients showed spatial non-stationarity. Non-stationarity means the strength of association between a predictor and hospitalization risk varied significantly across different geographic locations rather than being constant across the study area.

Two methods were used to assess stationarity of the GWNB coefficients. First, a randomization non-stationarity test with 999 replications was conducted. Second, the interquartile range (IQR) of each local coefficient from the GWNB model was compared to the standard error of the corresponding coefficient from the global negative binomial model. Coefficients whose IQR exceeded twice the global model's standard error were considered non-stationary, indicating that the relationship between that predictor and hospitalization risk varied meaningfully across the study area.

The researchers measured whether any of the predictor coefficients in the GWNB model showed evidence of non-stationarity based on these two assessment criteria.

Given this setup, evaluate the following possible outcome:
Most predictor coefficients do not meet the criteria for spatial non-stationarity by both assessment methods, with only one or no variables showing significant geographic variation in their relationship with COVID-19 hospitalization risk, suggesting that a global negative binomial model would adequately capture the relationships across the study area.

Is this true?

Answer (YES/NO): NO